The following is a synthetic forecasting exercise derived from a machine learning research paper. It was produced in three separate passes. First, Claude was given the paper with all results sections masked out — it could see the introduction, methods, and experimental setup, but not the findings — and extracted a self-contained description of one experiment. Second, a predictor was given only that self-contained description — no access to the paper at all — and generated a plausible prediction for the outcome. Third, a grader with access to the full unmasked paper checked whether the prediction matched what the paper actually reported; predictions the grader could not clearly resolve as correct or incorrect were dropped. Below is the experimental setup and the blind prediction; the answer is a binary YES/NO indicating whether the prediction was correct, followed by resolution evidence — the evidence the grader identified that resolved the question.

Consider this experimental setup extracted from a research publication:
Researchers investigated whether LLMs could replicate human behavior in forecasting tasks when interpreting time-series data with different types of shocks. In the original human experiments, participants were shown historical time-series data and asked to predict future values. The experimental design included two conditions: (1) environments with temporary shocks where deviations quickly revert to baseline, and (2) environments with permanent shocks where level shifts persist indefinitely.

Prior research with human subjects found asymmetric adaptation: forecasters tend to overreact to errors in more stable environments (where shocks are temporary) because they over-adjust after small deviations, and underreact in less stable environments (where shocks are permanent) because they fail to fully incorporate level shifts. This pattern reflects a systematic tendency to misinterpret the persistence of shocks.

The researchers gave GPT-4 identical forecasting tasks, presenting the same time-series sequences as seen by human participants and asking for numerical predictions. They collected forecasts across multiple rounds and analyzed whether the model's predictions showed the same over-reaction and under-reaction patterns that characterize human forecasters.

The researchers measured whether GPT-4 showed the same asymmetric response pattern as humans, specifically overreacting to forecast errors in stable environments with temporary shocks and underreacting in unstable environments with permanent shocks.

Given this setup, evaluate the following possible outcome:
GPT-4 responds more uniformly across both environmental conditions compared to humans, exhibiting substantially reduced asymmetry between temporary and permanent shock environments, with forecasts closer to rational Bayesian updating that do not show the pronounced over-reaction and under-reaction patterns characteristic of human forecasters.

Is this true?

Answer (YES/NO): NO